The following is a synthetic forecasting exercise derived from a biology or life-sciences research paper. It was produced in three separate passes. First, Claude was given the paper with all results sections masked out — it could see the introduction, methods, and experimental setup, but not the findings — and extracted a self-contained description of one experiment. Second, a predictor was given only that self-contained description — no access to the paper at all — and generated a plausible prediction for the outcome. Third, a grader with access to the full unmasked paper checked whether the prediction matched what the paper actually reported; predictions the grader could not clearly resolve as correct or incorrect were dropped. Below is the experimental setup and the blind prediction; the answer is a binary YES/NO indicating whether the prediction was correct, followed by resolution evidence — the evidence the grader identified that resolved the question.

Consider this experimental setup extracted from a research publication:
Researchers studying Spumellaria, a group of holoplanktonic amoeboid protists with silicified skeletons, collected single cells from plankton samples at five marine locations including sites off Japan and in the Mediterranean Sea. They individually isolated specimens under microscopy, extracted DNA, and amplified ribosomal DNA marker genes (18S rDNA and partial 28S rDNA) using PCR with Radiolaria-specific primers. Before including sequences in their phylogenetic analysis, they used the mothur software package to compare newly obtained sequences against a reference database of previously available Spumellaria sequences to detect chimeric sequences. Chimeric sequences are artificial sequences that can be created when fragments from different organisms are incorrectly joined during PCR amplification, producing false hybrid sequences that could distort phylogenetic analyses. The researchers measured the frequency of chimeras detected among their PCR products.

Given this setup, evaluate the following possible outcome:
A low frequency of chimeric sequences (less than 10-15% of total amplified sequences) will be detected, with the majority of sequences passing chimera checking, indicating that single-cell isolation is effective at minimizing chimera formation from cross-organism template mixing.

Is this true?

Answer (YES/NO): NO